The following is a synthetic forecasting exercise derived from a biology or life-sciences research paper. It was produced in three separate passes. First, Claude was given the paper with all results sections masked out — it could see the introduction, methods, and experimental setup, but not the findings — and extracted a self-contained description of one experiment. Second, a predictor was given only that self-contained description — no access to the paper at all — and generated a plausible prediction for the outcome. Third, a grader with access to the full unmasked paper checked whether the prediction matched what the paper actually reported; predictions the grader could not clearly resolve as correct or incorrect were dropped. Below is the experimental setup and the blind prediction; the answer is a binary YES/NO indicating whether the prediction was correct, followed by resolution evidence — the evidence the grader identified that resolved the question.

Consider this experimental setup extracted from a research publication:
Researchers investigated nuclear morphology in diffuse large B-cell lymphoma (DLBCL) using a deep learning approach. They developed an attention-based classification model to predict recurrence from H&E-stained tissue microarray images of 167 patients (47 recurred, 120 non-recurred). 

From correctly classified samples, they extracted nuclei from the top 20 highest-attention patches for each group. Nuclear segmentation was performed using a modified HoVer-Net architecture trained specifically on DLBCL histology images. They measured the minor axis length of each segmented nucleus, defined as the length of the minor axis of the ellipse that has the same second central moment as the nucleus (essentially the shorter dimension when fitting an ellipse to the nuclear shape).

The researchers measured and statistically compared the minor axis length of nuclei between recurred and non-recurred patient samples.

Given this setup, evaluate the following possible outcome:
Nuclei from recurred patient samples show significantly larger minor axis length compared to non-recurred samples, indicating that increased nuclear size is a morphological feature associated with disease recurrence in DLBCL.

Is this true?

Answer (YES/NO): YES